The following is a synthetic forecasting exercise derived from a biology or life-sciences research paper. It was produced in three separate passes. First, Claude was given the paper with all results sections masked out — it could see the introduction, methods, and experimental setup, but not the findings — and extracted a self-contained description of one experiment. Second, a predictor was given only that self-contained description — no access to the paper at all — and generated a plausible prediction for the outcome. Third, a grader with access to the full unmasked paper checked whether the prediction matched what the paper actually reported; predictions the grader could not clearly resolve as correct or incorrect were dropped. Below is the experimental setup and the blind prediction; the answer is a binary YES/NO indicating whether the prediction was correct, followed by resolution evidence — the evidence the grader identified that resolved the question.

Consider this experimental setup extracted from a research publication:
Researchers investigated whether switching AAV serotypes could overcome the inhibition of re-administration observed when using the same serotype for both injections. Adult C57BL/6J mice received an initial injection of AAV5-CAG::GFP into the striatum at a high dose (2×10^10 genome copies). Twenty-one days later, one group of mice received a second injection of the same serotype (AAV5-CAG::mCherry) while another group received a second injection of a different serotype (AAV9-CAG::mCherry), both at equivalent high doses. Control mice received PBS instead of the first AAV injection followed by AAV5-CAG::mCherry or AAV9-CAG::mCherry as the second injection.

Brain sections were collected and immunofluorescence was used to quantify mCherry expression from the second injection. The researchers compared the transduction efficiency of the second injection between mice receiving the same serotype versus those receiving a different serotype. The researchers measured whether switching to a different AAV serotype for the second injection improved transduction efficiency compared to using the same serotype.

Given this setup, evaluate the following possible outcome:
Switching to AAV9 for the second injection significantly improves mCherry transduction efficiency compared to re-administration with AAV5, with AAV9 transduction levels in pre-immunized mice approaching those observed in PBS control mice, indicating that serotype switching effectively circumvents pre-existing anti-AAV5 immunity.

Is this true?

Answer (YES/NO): YES